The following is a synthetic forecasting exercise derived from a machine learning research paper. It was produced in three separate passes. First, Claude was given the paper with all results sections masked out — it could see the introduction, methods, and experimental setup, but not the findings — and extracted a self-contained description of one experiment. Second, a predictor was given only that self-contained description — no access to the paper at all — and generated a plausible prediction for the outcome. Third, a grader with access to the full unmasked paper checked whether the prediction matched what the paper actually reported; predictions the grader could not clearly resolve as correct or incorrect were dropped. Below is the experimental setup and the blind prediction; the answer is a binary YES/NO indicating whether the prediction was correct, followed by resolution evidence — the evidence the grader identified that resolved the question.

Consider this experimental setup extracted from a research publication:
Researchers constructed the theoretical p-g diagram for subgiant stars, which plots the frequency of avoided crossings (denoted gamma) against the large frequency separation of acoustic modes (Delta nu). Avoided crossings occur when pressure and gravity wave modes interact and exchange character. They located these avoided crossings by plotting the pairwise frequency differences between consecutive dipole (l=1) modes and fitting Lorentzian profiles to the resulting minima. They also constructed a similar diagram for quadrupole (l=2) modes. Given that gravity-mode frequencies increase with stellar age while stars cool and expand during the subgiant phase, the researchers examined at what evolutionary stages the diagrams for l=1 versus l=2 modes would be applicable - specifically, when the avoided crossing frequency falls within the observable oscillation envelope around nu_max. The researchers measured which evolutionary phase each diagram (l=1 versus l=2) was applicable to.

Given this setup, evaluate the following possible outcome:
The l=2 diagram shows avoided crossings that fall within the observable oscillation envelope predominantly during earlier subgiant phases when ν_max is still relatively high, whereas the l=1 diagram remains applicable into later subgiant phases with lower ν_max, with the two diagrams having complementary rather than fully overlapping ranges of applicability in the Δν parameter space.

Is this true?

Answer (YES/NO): NO